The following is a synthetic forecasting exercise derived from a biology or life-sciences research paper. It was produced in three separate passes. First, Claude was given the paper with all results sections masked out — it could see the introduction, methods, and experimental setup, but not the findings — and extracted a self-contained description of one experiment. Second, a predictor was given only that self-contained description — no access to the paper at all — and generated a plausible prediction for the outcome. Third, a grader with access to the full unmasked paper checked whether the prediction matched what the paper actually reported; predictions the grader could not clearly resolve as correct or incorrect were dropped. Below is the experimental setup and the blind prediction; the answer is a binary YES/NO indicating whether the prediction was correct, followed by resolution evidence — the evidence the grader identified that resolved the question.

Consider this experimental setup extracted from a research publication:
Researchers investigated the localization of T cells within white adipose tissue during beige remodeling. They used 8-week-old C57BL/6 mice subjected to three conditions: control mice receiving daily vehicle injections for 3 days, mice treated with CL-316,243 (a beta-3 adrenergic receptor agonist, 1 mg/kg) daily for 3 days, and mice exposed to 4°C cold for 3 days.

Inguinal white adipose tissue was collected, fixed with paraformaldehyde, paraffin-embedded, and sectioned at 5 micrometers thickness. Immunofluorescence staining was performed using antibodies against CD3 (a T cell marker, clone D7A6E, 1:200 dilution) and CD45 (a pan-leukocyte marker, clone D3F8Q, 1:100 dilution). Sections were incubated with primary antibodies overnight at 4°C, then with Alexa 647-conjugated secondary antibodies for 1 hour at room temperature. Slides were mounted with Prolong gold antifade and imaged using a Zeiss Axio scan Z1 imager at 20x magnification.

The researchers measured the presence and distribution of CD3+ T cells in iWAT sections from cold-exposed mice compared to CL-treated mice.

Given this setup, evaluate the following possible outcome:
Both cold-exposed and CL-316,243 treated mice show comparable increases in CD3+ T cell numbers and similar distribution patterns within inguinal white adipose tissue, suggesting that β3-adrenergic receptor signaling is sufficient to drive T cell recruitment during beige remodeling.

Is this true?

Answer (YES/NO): NO